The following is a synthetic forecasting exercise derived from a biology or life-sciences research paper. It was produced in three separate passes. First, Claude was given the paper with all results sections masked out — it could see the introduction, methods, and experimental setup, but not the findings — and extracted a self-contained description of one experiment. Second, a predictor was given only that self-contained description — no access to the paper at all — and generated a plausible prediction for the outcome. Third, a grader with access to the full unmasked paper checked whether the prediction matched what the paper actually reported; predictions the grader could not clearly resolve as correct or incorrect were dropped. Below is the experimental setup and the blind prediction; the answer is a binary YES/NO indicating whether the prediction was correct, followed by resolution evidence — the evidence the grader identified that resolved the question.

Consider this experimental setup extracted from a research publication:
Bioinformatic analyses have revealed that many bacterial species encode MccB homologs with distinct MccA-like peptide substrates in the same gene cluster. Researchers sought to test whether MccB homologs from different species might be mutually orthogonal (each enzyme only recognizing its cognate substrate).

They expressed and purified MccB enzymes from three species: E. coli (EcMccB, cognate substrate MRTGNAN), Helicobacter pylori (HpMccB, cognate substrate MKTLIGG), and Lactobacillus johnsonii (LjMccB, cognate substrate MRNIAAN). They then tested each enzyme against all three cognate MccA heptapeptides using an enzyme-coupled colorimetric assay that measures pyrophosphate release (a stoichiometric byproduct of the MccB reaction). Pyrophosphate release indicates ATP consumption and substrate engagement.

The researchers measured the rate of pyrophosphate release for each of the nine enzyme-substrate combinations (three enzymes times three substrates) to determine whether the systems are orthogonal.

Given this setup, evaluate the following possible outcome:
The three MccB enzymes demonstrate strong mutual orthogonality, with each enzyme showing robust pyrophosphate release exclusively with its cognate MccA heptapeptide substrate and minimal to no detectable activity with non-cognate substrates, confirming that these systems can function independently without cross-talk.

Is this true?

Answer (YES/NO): YES